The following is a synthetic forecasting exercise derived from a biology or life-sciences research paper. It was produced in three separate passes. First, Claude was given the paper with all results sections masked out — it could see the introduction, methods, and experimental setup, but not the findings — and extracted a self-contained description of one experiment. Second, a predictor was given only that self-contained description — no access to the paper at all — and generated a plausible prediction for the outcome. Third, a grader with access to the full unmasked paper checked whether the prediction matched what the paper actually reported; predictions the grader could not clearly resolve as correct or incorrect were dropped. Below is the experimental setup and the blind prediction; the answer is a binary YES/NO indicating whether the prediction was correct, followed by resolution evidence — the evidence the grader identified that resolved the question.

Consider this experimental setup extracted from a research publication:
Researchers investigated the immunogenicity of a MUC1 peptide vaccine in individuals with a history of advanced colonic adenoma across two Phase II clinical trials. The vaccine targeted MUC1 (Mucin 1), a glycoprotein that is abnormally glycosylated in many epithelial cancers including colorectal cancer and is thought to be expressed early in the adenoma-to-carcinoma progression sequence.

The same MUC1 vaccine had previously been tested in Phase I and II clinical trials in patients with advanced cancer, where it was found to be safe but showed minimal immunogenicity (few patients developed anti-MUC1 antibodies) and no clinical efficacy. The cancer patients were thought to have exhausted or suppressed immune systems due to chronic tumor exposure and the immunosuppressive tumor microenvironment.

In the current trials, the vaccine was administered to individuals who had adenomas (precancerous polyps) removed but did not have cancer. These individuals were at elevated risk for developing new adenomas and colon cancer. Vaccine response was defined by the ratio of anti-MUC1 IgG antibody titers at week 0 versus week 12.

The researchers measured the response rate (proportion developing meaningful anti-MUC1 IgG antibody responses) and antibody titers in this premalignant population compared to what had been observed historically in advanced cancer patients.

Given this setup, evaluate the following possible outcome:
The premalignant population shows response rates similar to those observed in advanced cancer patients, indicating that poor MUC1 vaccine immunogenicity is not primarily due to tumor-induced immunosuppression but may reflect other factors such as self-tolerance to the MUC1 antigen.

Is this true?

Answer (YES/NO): NO